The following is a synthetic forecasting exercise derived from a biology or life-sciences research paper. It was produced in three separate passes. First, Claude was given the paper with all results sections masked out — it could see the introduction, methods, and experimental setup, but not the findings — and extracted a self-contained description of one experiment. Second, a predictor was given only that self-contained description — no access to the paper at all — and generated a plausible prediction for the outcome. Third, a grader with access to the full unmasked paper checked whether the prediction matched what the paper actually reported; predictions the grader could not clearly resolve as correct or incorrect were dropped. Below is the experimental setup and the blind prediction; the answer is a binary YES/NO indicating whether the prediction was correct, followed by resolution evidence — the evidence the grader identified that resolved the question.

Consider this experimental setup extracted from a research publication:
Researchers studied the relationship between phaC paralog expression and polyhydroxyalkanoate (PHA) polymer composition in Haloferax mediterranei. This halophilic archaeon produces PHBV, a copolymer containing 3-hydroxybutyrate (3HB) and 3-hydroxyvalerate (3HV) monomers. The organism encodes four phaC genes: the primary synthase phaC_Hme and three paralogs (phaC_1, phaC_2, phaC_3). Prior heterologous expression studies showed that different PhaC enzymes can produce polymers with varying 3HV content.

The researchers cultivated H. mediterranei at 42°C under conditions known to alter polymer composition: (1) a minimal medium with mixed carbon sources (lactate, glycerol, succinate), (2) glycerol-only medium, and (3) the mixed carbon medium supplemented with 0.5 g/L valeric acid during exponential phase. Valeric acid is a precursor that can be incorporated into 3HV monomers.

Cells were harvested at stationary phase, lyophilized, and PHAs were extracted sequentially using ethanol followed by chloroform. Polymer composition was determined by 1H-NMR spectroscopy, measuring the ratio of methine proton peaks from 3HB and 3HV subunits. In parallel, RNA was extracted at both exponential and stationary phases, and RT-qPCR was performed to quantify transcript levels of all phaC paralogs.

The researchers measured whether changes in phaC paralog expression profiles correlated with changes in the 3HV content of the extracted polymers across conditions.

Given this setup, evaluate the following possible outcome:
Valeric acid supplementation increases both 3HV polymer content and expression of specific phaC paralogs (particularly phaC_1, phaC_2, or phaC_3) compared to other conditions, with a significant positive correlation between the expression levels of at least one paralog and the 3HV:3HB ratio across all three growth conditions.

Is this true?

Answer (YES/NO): NO